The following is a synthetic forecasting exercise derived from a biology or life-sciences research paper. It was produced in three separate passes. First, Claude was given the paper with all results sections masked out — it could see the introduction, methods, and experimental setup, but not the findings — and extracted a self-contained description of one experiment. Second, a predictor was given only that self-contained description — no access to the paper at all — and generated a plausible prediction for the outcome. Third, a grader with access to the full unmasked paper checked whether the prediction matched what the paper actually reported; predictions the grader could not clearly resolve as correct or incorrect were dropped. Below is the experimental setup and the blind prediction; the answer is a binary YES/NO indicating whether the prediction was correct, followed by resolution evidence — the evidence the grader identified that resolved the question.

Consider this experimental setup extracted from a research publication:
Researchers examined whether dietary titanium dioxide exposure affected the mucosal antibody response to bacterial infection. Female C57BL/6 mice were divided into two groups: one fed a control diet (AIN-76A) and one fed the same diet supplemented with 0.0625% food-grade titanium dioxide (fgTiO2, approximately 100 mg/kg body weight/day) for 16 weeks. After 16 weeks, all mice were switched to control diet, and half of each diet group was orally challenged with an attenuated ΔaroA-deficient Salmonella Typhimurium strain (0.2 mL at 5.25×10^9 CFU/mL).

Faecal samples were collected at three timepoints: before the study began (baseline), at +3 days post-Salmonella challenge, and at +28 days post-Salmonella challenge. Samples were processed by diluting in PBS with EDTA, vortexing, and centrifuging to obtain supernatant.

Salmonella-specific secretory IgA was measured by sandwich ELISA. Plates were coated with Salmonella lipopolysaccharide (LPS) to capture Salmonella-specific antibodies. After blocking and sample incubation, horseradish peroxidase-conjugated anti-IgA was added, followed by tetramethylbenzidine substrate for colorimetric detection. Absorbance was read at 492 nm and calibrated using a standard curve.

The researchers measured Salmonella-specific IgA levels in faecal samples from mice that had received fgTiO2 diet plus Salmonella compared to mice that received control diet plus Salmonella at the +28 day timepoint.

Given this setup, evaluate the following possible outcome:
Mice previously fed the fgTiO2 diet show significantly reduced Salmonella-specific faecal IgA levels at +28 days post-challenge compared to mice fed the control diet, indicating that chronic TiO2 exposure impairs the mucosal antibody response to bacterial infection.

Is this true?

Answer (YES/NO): NO